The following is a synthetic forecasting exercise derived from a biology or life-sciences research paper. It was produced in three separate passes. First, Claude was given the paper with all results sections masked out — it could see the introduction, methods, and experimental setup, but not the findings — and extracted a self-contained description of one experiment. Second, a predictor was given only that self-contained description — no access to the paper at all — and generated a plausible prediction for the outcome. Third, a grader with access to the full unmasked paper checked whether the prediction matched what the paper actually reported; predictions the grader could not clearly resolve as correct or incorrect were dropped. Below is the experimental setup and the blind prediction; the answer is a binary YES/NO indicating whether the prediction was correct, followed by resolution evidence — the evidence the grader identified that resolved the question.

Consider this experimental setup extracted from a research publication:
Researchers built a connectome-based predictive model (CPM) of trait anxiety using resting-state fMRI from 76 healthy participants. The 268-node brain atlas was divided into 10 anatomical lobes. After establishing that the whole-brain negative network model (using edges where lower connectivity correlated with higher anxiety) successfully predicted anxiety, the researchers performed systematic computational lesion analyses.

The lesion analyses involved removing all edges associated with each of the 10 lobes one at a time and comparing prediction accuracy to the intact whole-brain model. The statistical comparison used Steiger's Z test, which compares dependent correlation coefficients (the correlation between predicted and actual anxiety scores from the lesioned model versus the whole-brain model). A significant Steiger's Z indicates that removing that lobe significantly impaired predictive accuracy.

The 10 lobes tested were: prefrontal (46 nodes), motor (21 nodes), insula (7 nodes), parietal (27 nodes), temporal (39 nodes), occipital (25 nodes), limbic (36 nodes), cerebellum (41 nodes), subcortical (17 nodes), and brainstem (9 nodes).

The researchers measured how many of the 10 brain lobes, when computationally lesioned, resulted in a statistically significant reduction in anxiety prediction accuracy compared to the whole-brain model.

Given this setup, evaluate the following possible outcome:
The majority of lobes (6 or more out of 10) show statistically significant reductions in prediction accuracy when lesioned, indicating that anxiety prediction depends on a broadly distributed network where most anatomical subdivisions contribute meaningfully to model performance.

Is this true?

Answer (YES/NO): NO